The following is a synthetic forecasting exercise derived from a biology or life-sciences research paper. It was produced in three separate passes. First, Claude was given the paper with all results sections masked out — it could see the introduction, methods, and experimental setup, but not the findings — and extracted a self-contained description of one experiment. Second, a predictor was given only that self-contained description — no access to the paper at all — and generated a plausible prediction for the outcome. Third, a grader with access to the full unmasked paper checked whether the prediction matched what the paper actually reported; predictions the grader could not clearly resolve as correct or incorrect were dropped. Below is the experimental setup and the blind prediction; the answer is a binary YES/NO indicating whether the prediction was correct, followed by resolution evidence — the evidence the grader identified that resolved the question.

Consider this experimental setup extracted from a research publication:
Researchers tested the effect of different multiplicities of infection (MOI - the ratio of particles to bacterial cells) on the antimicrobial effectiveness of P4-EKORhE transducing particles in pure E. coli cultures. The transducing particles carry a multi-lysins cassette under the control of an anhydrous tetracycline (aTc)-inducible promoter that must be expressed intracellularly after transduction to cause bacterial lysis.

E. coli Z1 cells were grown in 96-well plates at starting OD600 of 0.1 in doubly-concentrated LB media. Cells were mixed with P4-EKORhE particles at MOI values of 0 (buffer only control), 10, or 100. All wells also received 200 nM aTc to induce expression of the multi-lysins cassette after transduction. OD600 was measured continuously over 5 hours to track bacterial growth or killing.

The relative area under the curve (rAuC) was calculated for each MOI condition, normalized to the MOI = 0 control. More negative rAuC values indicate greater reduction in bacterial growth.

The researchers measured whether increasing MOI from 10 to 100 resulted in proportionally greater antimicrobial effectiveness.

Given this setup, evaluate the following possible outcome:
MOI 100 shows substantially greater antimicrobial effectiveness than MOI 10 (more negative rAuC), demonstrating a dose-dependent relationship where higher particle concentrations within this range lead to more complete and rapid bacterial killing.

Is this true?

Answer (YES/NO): NO